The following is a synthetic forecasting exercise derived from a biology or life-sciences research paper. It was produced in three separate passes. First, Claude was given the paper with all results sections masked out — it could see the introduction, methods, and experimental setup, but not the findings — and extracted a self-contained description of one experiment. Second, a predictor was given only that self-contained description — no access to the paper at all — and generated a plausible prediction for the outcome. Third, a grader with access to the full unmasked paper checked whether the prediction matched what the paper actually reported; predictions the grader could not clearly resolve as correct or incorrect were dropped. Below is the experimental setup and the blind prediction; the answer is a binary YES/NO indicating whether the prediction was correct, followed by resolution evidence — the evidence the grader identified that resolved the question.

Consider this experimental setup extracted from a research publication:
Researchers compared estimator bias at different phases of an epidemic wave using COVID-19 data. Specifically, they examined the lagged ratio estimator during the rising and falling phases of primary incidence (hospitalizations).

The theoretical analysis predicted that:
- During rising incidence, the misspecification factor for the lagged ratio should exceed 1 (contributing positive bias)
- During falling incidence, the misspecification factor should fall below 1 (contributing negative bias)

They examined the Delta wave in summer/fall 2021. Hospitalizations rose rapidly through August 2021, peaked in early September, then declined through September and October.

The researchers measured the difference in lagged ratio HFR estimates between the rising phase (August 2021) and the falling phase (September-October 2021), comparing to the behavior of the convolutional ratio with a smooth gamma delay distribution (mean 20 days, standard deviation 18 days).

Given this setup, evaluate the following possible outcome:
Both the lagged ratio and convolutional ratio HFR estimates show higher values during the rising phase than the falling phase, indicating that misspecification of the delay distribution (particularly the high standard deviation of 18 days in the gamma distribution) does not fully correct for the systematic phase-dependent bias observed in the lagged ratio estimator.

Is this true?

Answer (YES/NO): NO